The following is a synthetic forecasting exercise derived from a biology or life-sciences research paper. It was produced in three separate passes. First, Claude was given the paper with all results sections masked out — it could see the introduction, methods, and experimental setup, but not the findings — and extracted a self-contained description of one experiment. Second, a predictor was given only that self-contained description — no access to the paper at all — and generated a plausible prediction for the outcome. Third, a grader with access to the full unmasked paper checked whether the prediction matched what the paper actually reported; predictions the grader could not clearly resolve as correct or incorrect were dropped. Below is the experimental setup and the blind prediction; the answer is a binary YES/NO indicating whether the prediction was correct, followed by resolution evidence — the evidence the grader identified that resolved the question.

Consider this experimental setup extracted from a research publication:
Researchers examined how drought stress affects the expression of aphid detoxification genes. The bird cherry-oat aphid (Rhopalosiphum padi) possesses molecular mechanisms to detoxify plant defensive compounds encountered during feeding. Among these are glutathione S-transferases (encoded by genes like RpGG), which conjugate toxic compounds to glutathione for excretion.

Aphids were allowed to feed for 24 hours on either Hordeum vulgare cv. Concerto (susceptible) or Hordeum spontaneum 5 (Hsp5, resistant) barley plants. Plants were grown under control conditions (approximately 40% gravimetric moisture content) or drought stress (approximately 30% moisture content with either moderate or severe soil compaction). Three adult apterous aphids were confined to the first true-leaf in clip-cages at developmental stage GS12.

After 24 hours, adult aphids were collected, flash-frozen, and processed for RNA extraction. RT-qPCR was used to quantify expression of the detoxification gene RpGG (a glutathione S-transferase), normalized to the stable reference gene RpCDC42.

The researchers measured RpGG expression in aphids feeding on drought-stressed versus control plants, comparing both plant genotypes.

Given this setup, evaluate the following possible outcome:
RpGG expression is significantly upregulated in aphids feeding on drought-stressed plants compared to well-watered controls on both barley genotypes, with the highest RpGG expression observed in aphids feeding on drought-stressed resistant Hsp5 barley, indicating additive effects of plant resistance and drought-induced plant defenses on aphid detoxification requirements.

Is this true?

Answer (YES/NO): NO